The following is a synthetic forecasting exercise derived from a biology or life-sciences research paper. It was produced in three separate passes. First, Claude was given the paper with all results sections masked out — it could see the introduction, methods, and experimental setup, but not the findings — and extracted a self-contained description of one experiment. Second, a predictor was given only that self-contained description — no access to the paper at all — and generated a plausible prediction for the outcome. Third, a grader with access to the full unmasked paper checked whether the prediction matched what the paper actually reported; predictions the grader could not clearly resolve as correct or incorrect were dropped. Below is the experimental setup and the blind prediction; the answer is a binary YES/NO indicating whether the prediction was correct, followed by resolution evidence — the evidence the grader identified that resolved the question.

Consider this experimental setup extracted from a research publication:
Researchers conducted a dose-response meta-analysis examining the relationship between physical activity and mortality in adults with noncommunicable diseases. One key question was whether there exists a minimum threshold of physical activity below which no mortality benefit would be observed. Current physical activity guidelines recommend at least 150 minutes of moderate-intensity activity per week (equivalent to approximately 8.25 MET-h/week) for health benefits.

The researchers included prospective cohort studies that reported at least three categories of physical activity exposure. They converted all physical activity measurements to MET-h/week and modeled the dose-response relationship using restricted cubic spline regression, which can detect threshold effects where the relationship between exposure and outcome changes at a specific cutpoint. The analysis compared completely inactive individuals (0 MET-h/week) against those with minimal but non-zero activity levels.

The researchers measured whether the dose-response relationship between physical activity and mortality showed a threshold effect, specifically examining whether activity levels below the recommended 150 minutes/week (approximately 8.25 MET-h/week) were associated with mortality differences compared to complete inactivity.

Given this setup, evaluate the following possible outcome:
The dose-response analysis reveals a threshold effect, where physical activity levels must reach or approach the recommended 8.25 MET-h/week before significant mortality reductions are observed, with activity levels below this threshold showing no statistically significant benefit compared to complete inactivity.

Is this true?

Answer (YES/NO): NO